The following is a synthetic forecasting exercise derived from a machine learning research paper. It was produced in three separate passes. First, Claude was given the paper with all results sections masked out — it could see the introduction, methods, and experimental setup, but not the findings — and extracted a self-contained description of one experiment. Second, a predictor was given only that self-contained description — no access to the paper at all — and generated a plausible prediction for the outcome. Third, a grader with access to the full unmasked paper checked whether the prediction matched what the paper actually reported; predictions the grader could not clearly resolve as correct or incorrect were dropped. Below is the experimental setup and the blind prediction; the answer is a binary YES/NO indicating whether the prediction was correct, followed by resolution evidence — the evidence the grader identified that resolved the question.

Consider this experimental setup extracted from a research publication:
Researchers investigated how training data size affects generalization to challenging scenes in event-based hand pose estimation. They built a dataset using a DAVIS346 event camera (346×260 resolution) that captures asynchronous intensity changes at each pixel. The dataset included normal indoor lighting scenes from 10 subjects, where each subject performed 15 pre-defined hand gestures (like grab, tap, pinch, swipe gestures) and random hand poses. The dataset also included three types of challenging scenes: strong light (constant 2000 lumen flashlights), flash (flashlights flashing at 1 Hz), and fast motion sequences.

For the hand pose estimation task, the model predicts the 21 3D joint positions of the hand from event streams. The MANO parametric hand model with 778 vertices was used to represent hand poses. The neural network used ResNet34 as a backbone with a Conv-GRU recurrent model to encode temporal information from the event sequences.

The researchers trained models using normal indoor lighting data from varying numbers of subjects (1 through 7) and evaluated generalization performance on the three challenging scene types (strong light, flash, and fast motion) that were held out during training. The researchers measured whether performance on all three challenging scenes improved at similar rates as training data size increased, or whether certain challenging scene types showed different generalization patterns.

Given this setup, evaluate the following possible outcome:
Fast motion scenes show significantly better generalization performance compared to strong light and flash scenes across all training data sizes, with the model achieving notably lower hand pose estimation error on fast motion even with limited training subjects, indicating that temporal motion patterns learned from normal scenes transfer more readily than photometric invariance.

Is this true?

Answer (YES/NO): NO